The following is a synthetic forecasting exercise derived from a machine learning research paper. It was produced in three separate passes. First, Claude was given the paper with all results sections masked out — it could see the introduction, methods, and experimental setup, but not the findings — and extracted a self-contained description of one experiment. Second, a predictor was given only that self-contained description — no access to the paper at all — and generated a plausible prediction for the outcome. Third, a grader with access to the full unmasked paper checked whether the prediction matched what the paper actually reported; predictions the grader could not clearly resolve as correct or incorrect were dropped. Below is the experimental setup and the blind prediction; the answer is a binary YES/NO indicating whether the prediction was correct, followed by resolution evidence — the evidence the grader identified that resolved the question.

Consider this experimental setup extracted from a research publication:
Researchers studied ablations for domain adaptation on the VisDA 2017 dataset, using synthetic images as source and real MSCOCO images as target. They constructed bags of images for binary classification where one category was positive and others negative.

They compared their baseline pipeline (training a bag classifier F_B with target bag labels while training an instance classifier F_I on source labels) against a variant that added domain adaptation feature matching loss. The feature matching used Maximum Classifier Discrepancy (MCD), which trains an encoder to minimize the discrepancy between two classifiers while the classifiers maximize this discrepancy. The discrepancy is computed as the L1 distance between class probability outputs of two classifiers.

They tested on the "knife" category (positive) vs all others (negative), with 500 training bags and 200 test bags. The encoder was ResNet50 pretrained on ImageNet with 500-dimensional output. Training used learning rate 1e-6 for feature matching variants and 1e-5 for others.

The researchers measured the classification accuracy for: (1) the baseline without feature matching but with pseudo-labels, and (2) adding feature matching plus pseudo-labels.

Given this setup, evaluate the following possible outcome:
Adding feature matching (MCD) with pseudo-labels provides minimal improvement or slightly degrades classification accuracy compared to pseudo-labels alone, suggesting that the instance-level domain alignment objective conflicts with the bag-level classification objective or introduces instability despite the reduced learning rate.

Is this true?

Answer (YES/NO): NO